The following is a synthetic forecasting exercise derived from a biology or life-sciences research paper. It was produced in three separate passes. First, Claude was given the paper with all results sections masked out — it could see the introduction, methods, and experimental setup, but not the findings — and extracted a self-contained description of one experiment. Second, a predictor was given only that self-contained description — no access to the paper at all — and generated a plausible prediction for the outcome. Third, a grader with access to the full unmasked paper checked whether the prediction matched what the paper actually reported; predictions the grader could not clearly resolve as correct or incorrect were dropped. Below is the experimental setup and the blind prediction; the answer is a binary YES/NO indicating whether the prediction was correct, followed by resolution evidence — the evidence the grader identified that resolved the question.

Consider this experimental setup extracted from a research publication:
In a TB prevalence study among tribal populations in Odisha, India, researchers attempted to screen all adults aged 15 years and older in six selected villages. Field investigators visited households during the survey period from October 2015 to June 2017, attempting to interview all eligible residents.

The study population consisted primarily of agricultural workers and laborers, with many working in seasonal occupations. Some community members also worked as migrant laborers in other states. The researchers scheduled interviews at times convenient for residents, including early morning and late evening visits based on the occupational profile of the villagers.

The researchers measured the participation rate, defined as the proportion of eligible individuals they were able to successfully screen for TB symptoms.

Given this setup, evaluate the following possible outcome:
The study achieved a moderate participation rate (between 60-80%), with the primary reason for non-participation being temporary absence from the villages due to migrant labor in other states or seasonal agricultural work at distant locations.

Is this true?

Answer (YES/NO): NO